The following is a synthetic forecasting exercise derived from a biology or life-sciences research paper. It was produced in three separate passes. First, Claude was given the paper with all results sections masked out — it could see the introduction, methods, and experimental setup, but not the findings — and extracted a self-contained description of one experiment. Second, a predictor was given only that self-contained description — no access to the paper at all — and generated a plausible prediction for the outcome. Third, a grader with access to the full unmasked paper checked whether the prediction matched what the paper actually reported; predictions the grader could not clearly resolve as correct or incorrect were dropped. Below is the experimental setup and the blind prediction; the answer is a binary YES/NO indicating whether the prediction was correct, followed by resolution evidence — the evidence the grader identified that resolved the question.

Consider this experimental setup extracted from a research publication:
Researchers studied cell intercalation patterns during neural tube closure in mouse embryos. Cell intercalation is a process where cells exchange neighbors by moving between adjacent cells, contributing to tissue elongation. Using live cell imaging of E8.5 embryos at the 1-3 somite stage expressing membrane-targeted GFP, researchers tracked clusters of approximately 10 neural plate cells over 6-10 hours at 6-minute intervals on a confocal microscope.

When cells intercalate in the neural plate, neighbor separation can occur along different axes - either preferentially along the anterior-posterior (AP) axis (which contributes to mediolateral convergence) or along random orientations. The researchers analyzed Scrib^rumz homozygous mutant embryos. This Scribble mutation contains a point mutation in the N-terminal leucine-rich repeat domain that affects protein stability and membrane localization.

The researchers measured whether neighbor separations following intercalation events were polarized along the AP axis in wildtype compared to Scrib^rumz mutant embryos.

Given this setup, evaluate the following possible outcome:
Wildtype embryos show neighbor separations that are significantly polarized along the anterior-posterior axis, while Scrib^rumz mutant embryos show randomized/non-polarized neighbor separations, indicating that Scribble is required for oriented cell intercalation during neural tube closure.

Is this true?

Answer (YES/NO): YES